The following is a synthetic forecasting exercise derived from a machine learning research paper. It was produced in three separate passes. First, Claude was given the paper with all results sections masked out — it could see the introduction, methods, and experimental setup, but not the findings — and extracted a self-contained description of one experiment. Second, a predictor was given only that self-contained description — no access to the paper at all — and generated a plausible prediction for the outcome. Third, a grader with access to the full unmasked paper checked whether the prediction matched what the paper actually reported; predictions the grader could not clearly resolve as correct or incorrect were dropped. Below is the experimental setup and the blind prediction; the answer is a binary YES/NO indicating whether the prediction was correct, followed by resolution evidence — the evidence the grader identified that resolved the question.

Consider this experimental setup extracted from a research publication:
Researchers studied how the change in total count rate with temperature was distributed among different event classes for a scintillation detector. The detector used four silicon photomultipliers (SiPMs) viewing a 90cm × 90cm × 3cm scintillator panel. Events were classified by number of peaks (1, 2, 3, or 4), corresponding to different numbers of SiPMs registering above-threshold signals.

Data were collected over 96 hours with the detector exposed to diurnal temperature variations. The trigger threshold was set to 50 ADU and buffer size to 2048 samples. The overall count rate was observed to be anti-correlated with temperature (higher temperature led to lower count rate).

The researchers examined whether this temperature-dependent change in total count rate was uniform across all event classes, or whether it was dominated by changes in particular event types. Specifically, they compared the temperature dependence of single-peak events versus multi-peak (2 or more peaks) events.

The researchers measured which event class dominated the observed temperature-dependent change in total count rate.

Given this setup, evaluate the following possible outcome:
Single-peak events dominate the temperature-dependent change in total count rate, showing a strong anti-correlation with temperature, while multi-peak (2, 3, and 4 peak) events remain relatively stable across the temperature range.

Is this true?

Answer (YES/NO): YES